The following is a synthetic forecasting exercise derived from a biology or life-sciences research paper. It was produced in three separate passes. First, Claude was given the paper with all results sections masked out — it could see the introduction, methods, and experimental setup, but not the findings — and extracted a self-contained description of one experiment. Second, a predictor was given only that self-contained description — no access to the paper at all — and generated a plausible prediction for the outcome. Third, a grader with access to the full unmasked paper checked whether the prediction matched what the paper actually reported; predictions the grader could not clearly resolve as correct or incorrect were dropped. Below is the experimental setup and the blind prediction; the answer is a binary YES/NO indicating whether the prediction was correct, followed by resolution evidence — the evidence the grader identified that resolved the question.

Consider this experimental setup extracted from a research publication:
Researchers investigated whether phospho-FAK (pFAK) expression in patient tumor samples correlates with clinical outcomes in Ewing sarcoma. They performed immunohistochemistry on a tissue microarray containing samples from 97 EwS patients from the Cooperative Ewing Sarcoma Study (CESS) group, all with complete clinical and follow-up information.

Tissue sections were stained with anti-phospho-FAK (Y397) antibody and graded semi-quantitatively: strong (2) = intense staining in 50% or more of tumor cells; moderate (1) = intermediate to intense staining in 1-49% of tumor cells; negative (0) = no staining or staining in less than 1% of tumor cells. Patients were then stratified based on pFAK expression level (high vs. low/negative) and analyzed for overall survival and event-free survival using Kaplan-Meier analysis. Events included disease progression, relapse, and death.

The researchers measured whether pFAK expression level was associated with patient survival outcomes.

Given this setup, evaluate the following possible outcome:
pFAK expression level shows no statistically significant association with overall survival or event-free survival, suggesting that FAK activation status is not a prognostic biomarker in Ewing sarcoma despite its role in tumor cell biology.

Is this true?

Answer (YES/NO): YES